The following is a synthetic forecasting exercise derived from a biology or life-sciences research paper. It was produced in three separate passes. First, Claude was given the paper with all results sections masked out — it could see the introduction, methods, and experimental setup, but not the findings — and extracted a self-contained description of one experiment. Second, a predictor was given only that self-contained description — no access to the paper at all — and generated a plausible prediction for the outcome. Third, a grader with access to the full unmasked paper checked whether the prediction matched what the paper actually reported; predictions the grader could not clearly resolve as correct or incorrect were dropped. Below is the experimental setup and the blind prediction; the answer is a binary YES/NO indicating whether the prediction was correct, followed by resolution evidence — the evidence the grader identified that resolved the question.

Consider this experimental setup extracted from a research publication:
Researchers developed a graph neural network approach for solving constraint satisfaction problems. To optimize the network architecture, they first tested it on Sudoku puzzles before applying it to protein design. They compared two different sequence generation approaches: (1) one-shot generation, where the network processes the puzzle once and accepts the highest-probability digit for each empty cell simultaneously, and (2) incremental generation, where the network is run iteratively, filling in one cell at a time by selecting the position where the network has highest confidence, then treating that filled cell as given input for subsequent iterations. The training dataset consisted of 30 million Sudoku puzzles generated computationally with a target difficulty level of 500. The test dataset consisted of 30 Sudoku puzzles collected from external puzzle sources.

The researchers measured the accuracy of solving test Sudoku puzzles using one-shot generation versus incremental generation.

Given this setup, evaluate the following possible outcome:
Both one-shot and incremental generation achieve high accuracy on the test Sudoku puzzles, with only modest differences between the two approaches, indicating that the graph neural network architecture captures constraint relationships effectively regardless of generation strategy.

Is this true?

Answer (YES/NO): NO